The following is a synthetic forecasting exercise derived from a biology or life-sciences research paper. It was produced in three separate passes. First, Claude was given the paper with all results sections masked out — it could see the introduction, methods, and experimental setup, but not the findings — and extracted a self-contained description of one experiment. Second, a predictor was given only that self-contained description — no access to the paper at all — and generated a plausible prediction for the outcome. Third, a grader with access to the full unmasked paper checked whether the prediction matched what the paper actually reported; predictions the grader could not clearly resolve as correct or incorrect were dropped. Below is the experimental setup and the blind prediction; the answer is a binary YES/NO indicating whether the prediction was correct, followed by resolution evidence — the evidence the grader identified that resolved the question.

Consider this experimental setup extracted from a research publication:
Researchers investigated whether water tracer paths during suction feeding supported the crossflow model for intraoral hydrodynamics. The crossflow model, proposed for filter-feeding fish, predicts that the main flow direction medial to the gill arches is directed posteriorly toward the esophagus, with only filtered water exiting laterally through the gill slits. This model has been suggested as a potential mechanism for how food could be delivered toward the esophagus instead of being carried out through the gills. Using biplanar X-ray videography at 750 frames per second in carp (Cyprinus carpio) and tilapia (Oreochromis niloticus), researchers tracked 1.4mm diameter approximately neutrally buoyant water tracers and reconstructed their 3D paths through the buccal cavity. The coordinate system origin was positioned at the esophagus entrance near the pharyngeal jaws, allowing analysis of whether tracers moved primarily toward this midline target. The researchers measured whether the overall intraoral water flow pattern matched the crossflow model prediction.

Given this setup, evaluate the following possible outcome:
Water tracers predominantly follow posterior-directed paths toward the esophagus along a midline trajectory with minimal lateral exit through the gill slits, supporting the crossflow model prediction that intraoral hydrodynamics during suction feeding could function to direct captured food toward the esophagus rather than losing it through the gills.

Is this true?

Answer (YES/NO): NO